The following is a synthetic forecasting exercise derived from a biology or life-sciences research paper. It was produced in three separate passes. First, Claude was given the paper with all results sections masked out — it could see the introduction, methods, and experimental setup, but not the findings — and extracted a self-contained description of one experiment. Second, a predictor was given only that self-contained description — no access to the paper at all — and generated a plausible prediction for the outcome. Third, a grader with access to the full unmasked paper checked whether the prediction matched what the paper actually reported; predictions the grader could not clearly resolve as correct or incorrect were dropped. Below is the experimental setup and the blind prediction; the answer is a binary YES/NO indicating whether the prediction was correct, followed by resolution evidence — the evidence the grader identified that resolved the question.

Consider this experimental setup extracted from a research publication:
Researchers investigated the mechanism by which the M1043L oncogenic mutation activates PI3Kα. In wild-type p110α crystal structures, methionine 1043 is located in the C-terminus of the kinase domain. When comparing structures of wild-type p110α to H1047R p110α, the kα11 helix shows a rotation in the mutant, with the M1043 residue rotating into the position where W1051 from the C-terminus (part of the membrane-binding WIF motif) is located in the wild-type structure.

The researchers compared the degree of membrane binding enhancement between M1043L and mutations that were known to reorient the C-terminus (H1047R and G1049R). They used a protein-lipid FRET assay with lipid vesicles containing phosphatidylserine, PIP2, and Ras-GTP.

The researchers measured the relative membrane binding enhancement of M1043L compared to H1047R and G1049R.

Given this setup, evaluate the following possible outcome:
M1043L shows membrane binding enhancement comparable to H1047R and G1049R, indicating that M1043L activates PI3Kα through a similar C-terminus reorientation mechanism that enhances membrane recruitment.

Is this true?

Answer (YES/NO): NO